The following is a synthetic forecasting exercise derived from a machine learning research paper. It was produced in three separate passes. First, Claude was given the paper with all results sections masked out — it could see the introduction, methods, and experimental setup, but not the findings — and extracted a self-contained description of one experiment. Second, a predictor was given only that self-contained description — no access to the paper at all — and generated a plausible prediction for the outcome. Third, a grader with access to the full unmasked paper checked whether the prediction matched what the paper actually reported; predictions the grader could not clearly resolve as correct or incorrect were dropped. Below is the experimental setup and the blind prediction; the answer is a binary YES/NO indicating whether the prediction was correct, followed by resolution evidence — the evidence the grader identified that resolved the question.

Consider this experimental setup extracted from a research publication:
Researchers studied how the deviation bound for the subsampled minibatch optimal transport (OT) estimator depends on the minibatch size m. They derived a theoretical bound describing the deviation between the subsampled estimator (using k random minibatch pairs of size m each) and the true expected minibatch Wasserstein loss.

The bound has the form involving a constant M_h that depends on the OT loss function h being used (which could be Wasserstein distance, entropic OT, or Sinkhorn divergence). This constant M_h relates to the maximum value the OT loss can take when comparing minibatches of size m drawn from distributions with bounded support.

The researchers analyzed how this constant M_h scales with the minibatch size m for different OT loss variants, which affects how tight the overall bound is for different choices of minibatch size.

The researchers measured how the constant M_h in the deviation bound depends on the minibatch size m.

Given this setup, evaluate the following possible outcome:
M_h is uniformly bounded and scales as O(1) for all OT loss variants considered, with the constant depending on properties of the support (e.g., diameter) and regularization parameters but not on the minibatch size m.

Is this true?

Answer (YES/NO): NO